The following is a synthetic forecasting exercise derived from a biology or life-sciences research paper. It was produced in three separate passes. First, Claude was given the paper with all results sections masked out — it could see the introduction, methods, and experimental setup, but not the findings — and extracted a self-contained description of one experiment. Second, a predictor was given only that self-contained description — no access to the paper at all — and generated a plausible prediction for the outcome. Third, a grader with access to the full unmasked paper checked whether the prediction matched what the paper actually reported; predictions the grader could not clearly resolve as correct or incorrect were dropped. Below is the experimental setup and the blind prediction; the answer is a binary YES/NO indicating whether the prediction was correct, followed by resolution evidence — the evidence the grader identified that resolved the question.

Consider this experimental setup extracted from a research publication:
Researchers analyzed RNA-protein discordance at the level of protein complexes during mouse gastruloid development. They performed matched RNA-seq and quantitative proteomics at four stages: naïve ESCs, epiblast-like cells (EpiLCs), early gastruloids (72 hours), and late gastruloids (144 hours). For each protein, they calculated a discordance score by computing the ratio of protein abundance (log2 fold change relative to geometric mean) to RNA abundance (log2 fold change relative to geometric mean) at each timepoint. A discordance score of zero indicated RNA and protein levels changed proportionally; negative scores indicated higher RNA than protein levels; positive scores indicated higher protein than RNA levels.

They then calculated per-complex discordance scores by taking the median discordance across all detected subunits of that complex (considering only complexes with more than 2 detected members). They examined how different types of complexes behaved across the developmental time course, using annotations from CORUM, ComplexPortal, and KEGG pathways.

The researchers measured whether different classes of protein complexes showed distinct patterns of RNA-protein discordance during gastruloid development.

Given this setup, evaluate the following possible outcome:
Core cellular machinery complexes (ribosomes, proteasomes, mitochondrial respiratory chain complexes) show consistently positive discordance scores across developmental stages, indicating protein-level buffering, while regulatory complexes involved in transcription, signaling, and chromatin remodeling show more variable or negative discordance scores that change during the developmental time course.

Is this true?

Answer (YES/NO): NO